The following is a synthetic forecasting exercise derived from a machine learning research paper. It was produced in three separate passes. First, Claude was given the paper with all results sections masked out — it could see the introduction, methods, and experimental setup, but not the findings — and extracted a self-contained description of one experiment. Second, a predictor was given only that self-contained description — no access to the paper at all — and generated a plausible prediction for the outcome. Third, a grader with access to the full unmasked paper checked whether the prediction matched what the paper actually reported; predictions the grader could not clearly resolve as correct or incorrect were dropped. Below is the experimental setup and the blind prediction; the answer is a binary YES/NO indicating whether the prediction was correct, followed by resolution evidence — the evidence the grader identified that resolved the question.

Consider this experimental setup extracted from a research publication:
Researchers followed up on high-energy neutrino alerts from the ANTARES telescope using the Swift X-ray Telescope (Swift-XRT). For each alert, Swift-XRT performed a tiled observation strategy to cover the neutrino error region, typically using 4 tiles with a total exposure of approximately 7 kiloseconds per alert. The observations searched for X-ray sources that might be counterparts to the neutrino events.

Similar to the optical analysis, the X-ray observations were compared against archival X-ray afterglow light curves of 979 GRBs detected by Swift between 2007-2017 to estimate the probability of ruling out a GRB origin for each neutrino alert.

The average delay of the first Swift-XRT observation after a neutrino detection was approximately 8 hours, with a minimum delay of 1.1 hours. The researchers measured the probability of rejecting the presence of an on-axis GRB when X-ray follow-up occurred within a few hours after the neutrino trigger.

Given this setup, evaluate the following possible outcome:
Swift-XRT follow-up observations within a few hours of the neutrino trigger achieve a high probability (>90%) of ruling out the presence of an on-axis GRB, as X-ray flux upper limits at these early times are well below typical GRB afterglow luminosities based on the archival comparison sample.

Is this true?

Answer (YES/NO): NO